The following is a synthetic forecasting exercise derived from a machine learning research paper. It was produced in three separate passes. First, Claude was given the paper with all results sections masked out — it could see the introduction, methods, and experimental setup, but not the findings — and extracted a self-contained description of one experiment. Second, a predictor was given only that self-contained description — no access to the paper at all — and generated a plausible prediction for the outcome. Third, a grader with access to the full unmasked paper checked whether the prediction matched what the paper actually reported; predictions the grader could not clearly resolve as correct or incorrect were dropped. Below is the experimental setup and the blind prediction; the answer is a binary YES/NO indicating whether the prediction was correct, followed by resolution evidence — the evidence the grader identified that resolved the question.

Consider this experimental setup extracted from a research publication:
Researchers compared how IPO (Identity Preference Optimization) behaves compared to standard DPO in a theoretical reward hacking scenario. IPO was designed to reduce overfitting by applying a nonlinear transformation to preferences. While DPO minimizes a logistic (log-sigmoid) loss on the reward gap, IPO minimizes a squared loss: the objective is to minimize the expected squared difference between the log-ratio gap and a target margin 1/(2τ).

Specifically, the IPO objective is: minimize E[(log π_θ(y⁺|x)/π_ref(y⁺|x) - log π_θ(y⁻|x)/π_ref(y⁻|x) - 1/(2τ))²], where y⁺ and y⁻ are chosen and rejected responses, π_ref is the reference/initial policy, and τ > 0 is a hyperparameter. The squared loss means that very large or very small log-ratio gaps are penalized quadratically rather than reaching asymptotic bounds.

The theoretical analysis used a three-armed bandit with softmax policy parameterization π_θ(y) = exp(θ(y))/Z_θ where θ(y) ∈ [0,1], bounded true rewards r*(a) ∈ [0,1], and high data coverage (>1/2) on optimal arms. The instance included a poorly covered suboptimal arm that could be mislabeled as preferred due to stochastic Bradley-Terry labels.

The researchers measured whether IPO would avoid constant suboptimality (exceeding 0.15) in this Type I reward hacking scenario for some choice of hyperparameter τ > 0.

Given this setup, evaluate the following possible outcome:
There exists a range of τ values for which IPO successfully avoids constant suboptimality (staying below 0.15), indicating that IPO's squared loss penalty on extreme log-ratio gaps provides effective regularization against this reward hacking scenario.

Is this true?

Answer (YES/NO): NO